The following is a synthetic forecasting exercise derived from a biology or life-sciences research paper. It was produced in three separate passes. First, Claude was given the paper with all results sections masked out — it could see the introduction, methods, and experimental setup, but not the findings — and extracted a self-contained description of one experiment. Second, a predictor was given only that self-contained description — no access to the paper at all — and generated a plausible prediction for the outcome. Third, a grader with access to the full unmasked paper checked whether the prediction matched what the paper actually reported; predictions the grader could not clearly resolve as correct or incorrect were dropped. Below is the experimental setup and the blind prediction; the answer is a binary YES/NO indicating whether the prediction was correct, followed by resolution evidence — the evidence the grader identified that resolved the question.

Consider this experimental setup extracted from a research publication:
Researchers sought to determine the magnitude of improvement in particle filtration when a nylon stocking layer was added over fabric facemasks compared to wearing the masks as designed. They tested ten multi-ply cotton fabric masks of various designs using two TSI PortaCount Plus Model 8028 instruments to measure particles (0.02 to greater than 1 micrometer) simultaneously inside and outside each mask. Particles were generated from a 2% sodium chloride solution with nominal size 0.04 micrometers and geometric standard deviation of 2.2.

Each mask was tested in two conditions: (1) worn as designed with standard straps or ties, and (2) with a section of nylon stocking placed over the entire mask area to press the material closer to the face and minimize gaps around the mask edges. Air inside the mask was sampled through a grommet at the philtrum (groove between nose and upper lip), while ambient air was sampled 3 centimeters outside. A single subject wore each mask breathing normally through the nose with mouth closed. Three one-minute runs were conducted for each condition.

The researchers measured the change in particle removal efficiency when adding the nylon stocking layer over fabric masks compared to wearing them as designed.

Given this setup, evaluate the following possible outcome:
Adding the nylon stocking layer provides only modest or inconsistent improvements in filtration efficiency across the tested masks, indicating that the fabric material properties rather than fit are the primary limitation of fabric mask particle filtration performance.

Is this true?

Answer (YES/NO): NO